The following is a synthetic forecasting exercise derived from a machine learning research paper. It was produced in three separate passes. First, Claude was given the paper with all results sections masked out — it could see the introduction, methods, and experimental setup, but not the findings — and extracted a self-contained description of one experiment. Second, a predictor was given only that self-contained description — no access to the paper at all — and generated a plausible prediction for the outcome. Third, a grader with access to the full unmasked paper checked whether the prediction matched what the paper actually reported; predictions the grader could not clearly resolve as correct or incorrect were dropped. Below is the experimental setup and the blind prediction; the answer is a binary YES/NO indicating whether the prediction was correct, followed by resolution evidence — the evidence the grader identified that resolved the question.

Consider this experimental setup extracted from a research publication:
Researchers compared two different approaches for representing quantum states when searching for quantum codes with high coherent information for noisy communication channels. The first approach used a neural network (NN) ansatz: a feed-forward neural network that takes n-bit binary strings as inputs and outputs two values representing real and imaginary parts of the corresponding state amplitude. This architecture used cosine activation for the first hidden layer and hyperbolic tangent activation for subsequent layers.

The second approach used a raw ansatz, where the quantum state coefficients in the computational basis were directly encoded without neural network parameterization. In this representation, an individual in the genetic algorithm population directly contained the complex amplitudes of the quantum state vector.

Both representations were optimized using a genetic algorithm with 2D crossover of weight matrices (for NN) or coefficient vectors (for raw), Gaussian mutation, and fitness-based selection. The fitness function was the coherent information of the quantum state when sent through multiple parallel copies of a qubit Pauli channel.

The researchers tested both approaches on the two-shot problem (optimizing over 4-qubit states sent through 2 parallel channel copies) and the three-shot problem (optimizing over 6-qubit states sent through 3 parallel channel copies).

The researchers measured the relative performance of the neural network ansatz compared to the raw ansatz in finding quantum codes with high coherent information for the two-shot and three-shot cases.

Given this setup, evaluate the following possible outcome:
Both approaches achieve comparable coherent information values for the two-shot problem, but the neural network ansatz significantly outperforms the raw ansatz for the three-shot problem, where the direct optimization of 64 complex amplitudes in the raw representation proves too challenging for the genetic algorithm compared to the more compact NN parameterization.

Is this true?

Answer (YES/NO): YES